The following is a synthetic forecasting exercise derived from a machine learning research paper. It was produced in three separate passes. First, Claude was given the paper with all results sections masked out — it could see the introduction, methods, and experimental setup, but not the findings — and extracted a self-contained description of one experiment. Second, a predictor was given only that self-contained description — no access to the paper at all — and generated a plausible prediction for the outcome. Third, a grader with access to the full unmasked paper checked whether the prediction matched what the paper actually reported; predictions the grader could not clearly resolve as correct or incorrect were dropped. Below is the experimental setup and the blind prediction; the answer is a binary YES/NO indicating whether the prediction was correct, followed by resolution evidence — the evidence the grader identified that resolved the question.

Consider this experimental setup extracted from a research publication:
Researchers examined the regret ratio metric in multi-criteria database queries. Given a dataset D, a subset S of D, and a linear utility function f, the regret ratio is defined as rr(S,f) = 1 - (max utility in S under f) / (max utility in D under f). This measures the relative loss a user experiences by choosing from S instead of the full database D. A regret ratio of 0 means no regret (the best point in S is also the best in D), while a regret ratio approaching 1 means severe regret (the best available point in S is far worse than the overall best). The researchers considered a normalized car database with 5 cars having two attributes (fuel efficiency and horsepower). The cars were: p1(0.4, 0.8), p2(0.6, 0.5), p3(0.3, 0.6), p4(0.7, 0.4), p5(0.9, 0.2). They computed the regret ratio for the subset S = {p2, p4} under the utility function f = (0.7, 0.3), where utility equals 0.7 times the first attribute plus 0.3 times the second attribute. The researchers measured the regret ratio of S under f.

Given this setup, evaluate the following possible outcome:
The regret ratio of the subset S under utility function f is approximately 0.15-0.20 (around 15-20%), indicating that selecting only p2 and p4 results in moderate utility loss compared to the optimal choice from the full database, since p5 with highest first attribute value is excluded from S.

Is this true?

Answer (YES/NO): NO